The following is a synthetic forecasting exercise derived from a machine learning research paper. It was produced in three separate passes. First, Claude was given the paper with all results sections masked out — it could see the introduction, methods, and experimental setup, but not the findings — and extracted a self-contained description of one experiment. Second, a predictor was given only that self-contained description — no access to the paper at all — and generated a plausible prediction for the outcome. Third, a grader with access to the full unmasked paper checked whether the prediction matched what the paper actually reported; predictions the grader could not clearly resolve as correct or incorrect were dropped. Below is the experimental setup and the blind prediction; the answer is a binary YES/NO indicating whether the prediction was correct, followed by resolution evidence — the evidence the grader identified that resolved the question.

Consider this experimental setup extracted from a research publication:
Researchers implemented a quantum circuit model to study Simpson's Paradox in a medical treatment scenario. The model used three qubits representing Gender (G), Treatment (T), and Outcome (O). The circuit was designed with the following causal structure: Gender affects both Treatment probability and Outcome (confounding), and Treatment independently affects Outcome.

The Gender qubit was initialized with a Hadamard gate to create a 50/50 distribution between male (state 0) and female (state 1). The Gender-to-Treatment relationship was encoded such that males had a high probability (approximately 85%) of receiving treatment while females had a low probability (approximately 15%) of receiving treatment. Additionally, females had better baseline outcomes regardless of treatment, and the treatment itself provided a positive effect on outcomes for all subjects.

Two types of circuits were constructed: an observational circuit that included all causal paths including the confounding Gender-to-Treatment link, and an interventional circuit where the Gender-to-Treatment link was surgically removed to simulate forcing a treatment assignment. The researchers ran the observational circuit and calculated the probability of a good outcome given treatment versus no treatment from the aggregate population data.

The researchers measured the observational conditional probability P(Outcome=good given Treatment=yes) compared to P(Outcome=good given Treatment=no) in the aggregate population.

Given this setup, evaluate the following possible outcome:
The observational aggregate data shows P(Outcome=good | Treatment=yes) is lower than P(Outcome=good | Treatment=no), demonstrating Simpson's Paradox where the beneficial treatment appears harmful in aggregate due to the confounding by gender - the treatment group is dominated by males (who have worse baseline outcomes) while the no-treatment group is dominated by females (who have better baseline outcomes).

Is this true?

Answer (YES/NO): YES